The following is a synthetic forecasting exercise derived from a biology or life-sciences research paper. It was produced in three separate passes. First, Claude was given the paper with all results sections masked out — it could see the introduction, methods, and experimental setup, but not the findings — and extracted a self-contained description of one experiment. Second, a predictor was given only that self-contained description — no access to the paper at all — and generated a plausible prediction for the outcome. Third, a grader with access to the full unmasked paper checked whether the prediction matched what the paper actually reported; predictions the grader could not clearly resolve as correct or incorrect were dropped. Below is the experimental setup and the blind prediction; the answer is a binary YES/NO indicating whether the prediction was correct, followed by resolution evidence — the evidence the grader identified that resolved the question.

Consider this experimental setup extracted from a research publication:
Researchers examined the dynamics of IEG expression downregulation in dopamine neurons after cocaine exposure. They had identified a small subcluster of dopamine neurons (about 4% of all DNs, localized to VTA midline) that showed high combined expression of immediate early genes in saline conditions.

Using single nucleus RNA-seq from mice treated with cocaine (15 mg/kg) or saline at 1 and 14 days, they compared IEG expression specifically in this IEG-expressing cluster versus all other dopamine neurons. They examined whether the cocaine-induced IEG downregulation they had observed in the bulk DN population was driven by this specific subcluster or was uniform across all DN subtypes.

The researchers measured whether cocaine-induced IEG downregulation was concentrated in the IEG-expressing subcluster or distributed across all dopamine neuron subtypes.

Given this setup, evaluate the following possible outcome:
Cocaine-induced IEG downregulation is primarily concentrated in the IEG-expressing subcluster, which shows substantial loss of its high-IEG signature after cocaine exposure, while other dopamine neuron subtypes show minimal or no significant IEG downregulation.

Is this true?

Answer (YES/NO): YES